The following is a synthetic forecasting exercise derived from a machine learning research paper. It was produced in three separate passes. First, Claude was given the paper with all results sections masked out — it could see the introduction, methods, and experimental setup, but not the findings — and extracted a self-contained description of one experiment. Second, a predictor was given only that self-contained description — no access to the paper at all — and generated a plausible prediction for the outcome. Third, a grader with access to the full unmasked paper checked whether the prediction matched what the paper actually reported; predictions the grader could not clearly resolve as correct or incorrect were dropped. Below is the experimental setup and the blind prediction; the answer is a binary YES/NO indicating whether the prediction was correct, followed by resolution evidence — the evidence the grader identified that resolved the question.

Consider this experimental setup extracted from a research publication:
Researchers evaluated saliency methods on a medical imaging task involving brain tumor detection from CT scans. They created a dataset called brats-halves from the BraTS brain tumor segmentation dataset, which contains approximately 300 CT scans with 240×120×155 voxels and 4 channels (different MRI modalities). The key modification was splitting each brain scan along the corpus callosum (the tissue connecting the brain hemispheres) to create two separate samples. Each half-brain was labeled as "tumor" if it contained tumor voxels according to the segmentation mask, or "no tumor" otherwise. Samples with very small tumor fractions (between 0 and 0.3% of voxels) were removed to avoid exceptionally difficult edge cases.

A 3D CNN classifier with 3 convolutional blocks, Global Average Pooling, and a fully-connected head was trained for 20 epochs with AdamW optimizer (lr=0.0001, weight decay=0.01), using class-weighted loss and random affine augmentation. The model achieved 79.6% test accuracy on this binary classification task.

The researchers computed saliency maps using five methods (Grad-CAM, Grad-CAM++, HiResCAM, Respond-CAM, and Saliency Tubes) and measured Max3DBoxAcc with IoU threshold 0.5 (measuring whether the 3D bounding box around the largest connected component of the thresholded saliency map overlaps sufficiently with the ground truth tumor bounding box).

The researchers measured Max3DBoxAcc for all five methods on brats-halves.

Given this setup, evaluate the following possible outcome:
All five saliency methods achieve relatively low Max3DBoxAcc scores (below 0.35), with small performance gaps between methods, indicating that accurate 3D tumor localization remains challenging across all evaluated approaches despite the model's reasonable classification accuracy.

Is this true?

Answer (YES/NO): NO